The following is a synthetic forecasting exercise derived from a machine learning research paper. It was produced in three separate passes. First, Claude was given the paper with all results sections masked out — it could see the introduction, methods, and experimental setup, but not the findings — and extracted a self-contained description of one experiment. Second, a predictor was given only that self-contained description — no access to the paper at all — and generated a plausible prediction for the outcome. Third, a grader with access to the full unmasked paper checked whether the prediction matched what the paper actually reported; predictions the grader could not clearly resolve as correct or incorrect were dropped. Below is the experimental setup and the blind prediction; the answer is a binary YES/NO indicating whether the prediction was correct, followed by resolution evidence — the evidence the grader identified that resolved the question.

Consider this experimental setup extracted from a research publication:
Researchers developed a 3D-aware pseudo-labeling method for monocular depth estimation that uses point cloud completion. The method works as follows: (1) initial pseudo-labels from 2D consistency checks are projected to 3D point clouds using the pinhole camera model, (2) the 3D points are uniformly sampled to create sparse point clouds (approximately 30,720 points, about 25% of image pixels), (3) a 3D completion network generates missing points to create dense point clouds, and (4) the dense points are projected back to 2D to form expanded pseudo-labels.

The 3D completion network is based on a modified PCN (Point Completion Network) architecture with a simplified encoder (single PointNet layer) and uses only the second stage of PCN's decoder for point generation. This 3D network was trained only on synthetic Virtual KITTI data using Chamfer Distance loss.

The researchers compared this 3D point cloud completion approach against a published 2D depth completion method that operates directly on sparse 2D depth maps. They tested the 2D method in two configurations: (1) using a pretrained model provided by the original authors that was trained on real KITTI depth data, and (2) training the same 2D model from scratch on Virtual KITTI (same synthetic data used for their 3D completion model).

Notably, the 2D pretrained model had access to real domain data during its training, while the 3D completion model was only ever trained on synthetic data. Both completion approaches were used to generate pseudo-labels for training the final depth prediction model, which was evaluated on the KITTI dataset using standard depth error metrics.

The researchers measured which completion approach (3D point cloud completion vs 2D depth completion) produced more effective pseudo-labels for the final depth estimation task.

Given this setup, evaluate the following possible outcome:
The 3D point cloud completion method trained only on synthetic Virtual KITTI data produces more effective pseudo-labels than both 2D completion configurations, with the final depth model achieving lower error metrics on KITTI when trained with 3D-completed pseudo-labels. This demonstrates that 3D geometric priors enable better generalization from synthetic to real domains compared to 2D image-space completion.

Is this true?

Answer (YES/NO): YES